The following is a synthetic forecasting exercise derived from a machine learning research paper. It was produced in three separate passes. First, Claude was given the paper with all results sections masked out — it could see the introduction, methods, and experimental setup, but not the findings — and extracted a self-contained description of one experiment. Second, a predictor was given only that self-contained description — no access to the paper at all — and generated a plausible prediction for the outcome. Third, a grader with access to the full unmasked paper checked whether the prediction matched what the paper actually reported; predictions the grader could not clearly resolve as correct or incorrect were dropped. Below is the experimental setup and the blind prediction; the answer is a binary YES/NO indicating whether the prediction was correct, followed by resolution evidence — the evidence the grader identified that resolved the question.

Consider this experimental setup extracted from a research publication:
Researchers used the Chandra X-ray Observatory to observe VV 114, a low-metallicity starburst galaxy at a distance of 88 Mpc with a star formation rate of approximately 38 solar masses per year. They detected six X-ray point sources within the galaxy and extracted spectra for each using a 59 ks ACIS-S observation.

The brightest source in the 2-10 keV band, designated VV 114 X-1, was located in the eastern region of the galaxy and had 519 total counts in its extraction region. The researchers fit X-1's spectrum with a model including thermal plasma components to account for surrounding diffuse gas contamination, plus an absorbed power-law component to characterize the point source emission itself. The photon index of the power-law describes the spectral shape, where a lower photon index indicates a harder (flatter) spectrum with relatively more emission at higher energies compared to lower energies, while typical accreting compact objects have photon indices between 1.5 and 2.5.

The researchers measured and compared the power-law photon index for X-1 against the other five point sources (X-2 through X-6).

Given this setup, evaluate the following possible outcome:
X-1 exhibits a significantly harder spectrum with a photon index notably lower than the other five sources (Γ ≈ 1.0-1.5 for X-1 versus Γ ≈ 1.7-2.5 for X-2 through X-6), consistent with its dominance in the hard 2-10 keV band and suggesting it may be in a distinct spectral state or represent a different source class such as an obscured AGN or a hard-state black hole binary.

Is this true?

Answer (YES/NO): NO